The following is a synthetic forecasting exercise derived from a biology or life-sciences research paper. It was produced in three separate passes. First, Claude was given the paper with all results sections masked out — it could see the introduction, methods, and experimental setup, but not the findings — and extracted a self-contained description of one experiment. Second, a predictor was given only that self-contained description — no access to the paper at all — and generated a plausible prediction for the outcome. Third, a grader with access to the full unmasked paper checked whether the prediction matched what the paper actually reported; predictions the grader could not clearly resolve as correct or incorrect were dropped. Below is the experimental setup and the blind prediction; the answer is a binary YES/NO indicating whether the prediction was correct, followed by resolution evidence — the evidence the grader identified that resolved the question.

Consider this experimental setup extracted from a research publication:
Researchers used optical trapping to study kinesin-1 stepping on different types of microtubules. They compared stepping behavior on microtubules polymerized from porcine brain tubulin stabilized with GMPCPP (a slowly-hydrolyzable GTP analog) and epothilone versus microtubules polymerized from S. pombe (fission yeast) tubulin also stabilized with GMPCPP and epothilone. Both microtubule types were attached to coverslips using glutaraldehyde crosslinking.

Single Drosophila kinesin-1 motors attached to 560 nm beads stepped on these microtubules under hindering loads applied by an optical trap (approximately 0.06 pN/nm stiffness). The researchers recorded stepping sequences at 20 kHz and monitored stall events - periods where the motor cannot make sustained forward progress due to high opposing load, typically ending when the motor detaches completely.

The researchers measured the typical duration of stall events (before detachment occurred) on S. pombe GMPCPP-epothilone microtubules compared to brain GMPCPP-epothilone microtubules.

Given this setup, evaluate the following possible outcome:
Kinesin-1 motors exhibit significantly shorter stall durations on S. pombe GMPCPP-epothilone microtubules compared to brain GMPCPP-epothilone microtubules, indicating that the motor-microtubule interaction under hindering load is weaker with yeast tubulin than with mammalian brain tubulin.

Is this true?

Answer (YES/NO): NO